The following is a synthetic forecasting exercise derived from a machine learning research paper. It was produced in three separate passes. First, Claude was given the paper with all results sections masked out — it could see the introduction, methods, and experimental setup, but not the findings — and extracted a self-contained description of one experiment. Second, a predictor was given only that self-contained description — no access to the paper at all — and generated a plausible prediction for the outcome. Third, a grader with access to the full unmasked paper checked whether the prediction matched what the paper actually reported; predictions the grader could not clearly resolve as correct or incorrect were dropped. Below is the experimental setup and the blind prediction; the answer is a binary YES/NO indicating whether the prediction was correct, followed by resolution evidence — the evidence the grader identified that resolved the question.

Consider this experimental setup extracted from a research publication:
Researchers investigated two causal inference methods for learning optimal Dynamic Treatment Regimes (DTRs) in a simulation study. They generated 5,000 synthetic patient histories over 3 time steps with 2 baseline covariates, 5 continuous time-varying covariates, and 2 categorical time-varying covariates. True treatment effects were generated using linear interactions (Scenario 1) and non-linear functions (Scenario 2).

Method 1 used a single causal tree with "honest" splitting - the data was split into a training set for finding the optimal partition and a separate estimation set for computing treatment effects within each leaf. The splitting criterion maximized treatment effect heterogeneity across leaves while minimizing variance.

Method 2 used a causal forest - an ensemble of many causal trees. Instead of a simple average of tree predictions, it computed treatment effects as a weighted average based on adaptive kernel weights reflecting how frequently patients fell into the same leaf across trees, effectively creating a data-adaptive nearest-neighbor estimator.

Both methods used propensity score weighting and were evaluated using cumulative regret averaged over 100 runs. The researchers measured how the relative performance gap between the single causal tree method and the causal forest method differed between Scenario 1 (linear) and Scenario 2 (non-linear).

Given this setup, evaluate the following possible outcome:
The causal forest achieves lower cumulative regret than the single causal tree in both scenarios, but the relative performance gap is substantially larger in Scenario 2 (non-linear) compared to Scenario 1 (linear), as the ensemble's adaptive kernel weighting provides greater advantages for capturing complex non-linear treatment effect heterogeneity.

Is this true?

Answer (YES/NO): YES